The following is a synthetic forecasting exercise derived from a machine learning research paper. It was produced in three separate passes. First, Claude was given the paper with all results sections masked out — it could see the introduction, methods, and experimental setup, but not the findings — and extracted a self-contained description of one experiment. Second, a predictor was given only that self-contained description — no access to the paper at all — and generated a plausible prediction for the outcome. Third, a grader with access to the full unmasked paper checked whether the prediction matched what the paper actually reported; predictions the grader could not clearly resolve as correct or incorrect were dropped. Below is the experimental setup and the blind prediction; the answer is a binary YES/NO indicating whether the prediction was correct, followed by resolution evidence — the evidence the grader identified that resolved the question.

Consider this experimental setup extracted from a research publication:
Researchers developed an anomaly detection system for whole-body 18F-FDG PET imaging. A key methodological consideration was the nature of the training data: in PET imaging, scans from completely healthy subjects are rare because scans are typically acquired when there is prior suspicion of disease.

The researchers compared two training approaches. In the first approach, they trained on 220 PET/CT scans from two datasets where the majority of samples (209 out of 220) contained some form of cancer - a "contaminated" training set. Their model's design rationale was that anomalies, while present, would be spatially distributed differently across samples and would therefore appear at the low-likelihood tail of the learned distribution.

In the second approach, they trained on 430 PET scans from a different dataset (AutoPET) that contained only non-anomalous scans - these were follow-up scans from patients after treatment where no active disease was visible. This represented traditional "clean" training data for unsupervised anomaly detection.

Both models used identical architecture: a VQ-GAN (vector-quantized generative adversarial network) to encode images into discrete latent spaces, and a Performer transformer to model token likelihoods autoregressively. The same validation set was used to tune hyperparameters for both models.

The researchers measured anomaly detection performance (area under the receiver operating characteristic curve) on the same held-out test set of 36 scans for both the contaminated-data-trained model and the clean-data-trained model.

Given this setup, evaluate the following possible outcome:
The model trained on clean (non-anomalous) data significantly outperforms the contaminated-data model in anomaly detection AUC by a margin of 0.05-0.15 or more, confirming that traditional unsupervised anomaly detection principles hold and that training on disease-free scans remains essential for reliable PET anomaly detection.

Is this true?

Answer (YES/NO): NO